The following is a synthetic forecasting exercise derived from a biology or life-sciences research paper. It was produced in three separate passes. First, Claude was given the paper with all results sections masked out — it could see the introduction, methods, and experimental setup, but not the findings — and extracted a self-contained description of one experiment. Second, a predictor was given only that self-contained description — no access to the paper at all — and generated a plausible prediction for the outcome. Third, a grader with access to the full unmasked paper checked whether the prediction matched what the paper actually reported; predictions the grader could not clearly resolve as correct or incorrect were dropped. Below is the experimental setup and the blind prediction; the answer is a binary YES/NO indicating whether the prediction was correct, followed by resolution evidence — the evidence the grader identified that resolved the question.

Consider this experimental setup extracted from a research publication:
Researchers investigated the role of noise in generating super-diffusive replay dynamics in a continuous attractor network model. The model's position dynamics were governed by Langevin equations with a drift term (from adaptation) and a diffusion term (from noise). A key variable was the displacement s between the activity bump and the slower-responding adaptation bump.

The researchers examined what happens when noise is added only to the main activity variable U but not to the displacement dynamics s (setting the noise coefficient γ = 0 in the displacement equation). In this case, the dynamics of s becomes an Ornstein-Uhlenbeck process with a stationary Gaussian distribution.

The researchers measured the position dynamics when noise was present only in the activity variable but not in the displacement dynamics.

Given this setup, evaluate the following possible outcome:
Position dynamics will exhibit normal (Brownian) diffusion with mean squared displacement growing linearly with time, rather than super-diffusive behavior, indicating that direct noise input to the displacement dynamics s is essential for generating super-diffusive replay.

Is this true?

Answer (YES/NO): YES